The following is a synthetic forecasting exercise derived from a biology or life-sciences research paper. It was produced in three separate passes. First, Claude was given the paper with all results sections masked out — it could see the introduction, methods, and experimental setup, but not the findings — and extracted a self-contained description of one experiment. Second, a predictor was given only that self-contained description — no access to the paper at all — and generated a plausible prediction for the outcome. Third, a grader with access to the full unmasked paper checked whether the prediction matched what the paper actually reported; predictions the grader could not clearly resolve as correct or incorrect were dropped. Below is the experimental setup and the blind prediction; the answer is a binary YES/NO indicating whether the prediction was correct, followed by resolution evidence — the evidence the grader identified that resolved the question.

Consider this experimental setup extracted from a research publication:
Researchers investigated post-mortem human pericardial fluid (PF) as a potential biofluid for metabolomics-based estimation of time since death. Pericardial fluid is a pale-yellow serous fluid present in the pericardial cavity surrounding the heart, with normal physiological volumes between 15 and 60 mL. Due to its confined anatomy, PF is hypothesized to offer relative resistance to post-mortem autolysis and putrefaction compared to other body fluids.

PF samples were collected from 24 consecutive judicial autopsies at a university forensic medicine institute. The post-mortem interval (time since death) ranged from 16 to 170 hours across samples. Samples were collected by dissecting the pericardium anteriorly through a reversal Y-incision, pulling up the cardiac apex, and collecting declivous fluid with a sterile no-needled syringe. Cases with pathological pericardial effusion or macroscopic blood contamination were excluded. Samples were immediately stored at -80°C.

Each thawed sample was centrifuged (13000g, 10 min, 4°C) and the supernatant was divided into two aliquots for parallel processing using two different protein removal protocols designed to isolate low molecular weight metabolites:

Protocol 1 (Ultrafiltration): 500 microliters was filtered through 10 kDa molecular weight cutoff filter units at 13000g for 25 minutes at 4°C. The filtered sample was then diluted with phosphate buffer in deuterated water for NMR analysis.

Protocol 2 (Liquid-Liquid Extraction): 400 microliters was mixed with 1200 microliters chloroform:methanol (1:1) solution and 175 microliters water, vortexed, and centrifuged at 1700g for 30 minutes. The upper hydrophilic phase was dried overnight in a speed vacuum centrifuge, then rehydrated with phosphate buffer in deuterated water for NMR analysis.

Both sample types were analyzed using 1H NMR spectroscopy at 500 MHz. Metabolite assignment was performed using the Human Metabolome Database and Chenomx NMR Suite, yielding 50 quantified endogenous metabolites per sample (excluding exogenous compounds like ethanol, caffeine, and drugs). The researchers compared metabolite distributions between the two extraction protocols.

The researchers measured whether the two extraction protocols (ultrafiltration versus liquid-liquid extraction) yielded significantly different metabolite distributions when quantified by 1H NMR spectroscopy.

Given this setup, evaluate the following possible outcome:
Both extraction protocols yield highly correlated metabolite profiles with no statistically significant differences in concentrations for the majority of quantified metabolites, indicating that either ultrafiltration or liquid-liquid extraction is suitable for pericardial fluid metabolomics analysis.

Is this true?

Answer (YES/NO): YES